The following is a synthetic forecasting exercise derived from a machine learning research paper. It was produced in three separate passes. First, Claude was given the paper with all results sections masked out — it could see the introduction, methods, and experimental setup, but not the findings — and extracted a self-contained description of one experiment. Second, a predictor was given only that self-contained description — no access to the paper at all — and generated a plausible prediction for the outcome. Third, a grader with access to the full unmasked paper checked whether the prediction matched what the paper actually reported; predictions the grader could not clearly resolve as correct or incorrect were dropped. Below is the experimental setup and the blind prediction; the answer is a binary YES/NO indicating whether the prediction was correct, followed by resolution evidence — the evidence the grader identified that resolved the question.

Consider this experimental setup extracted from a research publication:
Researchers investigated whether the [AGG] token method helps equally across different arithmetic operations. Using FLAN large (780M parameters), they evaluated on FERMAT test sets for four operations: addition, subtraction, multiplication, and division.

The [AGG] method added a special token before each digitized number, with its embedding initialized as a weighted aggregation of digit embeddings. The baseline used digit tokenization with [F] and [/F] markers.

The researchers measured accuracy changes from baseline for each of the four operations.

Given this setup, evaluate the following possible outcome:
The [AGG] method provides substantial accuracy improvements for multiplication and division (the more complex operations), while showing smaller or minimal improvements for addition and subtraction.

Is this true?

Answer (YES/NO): NO